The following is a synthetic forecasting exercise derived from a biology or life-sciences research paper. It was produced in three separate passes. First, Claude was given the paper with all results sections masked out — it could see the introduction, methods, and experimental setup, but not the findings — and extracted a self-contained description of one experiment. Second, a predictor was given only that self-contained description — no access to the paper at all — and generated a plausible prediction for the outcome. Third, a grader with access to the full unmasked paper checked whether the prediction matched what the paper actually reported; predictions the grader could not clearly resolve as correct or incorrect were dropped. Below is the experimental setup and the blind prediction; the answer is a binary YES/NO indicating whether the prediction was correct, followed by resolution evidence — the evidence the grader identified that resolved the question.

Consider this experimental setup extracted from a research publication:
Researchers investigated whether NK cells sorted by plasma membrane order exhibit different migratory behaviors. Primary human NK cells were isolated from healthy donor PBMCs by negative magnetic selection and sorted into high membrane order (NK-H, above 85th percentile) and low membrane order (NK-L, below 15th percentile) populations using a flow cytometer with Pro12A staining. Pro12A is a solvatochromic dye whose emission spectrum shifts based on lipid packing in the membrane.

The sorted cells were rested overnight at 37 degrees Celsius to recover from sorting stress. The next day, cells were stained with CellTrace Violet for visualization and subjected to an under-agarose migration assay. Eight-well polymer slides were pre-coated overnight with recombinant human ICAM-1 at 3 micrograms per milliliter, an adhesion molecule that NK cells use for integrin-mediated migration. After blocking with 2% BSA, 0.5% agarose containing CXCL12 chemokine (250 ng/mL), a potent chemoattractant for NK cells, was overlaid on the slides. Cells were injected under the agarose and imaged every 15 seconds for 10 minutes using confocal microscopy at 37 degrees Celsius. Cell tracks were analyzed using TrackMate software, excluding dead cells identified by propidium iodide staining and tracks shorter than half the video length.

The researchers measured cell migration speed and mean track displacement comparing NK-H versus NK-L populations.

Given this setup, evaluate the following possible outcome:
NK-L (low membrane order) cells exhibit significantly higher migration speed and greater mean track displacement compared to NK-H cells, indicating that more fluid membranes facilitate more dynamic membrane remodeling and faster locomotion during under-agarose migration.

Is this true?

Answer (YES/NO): YES